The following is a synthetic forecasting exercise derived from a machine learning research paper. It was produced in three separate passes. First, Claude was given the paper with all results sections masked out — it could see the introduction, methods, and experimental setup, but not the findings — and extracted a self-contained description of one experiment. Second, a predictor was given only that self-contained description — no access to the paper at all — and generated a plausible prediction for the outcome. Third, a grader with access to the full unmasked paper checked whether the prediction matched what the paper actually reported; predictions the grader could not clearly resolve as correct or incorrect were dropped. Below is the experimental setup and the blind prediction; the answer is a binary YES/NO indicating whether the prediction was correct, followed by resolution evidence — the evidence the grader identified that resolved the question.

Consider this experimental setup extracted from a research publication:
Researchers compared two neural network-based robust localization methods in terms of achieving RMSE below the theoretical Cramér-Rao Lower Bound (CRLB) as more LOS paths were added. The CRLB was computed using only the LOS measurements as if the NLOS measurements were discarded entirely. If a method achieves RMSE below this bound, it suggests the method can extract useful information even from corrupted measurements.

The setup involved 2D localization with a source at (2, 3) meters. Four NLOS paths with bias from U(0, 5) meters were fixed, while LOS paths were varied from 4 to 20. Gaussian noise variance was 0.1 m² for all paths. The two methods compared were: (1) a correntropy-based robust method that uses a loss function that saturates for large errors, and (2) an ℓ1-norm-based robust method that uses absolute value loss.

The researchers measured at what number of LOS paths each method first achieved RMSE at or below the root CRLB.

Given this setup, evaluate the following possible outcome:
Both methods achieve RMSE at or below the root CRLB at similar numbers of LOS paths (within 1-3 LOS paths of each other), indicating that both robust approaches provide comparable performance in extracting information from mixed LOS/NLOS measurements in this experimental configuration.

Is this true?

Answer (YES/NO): YES